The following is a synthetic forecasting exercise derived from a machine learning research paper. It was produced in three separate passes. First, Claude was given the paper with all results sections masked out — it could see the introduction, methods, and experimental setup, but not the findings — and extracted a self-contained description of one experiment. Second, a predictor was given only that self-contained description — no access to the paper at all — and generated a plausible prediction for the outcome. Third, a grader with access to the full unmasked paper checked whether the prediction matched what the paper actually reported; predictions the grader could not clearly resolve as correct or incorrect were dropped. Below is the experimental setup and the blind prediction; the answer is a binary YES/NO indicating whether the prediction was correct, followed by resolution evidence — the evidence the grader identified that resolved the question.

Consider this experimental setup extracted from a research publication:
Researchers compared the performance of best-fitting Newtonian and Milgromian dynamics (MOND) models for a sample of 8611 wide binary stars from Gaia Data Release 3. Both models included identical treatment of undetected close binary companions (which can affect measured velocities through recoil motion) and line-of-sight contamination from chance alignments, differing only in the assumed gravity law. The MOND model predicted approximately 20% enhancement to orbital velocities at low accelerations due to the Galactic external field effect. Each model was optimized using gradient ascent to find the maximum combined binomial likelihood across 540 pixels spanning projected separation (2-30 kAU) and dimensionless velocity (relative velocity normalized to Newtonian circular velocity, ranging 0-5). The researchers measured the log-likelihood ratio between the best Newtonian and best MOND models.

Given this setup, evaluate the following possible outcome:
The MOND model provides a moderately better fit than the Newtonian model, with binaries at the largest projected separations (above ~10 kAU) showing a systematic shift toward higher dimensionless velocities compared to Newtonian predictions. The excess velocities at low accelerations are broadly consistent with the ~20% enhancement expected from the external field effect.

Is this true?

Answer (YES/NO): NO